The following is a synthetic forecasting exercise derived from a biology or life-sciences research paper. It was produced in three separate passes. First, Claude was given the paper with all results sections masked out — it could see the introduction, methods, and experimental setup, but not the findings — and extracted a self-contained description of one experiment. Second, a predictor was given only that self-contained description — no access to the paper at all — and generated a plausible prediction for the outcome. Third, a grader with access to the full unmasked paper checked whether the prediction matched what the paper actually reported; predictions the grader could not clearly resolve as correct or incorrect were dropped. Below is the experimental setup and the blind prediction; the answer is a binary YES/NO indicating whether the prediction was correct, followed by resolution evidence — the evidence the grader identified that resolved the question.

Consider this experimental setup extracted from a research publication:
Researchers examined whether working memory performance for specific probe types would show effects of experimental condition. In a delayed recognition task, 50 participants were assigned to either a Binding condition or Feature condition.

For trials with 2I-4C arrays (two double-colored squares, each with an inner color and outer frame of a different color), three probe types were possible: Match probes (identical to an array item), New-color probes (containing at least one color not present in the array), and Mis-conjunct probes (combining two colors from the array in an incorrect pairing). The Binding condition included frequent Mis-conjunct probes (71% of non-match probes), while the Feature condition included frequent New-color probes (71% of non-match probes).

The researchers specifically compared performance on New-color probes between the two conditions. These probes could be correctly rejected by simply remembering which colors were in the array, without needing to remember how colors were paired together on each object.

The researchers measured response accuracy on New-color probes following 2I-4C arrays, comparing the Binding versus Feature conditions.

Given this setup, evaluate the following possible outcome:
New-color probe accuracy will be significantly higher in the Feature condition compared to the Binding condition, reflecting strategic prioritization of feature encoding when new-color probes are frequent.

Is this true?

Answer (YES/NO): NO